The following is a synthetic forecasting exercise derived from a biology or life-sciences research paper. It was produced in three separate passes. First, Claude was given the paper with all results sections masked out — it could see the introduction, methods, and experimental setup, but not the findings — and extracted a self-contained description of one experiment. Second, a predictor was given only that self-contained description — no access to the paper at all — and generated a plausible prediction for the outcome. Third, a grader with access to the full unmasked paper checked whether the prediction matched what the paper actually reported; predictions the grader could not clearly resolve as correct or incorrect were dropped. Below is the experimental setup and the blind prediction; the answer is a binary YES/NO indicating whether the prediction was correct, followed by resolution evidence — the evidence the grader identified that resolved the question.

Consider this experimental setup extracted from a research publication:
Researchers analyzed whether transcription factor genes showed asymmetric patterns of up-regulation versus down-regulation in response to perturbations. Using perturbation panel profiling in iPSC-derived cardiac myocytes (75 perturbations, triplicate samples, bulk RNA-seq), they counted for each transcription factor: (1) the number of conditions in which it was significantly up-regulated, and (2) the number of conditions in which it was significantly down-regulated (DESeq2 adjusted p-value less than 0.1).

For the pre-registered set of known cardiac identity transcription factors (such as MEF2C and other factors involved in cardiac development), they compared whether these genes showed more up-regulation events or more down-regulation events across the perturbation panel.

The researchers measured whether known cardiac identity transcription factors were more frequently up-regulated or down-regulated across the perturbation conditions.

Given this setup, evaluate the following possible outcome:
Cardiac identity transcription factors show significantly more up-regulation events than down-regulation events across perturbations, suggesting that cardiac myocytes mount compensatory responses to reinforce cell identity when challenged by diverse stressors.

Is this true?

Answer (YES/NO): YES